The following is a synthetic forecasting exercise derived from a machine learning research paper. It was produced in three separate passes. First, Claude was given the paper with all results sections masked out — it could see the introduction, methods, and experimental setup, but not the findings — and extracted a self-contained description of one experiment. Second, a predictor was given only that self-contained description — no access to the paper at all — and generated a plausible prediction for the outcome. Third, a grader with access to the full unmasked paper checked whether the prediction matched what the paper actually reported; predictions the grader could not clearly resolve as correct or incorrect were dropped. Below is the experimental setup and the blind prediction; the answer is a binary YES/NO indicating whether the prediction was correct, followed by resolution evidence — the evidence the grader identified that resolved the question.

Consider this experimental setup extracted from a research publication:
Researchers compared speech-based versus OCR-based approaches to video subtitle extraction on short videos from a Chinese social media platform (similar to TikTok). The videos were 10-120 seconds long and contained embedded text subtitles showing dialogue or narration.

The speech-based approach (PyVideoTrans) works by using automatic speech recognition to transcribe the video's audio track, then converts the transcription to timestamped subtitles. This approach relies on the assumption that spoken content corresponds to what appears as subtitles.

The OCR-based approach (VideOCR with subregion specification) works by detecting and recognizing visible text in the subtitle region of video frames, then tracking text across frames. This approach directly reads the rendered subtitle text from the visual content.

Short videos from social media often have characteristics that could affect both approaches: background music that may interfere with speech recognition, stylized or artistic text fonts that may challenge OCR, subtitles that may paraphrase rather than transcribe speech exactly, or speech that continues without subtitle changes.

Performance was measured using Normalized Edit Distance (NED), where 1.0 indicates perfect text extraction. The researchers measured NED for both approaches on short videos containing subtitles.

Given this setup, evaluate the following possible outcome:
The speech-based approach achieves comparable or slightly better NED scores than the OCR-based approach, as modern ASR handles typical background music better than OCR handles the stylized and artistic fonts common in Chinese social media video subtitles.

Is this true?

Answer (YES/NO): NO